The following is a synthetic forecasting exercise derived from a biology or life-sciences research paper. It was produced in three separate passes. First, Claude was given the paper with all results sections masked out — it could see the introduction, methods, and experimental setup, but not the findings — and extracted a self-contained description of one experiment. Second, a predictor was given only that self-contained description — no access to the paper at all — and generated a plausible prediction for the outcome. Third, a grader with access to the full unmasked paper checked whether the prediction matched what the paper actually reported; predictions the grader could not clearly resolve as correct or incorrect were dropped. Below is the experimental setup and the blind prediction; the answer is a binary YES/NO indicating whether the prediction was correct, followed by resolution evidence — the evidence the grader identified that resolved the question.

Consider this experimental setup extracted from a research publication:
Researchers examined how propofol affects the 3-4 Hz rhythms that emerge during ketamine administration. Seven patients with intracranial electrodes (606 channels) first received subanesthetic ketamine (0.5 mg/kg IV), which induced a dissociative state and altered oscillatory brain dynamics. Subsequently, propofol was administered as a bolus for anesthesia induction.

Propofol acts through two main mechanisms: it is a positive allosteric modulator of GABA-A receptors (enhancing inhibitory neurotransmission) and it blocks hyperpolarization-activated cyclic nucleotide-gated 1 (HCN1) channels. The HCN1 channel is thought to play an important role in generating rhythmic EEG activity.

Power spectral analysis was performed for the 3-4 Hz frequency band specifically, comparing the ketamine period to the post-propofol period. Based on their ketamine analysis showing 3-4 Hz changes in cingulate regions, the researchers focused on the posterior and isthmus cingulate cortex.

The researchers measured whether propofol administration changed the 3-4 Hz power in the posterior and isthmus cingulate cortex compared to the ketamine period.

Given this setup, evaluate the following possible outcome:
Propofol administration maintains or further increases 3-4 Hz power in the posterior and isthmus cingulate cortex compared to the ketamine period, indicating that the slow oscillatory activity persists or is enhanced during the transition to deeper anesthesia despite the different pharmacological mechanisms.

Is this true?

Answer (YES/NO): YES